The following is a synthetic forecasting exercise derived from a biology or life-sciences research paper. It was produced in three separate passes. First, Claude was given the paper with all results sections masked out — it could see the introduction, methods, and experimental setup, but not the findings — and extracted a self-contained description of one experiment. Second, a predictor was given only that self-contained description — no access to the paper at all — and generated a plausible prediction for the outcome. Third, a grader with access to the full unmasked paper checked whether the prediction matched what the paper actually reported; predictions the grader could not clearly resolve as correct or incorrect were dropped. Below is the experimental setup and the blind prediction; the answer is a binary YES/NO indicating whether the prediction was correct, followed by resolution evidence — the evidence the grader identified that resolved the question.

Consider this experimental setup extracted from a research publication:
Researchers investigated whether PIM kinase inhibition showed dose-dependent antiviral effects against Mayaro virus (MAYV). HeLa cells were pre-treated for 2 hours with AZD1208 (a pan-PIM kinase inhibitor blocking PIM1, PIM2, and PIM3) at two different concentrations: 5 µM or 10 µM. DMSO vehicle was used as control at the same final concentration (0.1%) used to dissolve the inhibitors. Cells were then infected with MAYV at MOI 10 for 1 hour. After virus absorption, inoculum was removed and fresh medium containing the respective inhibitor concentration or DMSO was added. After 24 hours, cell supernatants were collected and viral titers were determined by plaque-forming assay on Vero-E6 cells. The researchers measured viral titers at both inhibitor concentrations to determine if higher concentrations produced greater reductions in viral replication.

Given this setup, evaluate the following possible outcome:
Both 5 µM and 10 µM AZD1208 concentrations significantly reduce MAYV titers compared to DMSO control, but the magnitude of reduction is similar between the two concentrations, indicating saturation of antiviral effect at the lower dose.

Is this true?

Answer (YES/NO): NO